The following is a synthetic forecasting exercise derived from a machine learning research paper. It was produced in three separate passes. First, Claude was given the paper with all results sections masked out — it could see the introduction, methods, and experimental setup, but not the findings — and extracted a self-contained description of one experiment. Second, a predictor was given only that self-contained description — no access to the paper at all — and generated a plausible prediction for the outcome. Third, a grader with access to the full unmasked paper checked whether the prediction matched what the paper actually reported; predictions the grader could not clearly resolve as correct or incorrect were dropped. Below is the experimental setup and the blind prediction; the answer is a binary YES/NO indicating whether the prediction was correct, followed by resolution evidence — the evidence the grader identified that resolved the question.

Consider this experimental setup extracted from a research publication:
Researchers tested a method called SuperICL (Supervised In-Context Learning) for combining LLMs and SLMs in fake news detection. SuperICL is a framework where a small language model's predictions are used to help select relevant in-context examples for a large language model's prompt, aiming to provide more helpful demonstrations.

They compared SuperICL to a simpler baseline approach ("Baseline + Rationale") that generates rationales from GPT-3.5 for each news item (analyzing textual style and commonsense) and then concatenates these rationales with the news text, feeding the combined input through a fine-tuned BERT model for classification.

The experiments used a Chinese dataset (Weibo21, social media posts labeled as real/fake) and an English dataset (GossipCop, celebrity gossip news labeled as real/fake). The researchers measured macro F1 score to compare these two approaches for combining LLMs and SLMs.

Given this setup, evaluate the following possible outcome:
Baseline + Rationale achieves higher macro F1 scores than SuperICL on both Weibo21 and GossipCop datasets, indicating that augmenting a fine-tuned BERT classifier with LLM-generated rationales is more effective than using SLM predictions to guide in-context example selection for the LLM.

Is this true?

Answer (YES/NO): YES